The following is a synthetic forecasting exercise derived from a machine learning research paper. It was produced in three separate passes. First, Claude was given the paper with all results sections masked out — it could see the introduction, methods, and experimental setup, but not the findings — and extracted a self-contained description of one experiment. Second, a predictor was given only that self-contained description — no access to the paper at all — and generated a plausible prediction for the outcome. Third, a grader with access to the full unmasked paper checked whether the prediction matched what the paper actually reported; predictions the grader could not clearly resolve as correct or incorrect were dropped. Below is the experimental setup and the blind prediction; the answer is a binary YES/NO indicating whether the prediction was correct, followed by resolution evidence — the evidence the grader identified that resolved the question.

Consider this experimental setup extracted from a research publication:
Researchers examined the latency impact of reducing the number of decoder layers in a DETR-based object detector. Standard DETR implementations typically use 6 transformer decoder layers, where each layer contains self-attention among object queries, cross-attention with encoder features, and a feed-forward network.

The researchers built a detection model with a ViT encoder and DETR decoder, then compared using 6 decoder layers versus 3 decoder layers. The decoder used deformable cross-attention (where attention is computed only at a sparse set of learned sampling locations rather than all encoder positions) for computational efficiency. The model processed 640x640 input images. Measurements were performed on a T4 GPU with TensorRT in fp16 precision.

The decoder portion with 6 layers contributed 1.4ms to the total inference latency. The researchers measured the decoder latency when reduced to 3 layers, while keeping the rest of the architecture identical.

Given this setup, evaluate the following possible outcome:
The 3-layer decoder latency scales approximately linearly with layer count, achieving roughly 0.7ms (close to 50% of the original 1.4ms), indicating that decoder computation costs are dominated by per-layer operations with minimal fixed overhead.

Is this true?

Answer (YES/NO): YES